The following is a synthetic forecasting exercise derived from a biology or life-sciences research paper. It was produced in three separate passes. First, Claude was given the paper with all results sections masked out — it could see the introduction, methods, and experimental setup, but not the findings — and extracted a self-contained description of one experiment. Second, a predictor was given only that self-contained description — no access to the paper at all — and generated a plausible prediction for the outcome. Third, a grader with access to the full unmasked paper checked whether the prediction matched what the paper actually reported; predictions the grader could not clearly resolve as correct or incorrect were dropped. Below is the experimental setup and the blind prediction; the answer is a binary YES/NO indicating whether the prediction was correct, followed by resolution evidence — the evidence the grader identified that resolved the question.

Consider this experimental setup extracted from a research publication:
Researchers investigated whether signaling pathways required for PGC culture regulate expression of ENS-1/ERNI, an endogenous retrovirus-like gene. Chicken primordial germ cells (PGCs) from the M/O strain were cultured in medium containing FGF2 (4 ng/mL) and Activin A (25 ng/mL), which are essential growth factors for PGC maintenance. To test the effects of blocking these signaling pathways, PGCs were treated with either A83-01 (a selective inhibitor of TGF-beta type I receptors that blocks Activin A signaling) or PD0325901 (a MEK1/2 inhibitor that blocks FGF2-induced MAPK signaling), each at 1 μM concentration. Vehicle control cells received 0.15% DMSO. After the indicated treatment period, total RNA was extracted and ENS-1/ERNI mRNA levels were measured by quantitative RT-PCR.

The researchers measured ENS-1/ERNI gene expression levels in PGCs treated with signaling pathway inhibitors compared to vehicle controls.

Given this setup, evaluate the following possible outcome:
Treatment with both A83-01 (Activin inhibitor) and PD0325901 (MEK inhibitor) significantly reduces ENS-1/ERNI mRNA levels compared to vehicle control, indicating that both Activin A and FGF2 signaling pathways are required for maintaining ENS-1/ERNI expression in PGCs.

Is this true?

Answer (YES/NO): NO